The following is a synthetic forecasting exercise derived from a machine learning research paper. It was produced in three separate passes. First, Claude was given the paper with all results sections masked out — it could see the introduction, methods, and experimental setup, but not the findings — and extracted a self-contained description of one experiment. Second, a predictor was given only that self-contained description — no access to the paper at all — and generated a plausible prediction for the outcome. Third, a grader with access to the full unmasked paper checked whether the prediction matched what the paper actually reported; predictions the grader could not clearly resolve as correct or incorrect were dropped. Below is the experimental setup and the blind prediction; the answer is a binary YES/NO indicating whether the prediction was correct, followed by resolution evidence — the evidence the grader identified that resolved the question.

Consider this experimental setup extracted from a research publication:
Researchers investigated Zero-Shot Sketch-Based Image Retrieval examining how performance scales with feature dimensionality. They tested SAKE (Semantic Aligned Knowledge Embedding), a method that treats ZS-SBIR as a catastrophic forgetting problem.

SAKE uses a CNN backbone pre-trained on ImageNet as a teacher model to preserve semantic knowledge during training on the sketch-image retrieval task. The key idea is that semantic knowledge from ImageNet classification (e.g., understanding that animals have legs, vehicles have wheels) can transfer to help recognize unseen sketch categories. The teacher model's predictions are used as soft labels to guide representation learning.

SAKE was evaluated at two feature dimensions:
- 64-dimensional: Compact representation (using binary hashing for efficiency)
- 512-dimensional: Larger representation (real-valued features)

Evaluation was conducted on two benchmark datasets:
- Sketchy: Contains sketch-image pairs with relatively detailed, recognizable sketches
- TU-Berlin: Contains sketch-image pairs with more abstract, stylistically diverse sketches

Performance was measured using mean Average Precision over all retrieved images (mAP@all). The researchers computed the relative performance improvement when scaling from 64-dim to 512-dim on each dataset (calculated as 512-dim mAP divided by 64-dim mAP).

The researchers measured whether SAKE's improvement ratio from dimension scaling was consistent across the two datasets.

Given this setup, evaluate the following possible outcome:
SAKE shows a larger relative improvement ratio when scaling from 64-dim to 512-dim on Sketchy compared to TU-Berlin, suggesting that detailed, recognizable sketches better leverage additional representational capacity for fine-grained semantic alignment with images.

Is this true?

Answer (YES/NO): YES